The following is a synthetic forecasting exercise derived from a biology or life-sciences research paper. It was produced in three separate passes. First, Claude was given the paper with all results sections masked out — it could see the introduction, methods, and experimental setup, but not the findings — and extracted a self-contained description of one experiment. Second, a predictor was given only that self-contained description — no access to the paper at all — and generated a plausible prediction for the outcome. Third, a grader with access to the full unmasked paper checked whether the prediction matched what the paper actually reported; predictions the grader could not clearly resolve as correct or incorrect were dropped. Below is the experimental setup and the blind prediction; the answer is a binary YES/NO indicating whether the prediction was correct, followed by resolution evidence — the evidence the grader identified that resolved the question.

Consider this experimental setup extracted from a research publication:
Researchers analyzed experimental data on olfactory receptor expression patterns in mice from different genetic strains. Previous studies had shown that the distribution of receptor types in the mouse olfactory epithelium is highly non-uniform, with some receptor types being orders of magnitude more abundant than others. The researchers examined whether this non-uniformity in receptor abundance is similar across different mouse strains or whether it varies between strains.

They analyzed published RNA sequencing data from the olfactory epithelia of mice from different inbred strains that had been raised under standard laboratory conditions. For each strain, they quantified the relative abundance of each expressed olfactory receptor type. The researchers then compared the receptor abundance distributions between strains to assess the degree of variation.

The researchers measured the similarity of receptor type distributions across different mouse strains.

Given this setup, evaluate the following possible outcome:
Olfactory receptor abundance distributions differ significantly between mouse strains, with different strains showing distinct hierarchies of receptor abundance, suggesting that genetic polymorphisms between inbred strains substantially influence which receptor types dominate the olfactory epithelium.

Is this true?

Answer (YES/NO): YES